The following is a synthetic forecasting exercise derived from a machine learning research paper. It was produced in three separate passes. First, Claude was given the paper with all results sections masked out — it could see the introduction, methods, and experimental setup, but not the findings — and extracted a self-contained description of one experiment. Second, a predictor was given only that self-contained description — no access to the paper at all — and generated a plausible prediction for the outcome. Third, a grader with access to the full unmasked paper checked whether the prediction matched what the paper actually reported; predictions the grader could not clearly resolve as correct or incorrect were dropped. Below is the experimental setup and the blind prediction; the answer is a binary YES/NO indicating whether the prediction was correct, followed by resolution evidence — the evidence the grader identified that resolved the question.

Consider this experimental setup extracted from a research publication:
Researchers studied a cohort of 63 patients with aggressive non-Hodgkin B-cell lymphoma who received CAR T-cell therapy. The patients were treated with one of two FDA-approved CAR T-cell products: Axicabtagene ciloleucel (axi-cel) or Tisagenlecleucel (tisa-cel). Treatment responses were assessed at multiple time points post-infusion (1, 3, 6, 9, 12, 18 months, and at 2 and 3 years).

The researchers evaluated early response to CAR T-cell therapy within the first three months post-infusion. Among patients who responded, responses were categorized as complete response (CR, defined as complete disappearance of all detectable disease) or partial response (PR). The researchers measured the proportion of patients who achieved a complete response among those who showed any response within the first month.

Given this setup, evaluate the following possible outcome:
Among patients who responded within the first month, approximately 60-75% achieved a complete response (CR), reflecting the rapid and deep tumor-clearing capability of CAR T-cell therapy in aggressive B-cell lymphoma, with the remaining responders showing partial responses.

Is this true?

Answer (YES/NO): YES